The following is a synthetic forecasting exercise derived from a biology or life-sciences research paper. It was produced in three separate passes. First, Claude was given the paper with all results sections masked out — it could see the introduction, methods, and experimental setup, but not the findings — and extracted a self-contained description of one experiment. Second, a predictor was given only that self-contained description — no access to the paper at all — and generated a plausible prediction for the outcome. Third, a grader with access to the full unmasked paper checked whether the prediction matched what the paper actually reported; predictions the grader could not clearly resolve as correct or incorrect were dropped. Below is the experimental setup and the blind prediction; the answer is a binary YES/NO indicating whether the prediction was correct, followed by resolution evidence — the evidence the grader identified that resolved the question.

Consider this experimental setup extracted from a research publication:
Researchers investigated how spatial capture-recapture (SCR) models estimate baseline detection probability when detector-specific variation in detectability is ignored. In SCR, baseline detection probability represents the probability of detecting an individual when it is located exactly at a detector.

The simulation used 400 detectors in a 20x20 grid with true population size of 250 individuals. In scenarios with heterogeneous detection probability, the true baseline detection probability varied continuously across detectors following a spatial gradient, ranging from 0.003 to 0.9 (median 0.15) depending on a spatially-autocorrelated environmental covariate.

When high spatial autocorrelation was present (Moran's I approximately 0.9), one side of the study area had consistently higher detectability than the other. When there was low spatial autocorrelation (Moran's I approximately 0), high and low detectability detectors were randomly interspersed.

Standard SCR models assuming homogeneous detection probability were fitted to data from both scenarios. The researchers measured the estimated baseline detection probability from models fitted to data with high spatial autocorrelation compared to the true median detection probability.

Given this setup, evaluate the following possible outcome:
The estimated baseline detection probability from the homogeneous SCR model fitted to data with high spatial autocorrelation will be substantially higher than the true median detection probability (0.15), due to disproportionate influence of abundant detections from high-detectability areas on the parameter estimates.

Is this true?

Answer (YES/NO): YES